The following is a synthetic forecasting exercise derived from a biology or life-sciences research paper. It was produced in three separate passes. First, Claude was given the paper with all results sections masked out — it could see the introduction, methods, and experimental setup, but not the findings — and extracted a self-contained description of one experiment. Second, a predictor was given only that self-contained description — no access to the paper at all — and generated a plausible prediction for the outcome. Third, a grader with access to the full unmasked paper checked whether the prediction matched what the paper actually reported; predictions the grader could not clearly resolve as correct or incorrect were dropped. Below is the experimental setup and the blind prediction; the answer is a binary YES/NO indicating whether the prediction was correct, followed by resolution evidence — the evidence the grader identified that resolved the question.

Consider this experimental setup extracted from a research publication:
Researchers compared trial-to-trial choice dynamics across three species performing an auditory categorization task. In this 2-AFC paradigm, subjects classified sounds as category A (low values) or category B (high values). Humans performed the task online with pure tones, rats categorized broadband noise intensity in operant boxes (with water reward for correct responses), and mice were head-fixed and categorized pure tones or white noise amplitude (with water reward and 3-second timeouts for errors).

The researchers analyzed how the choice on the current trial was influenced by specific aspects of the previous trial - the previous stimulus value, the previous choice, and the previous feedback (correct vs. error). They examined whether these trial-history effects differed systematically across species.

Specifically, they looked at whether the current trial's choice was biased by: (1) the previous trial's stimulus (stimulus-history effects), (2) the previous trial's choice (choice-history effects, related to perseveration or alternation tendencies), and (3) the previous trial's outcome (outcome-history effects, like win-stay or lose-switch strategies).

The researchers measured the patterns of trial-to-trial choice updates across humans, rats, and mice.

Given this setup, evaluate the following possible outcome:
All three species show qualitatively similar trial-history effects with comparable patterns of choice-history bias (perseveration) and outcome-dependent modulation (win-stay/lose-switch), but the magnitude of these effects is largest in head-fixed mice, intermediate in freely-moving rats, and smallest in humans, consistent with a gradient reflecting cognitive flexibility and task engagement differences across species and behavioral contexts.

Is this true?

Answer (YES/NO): NO